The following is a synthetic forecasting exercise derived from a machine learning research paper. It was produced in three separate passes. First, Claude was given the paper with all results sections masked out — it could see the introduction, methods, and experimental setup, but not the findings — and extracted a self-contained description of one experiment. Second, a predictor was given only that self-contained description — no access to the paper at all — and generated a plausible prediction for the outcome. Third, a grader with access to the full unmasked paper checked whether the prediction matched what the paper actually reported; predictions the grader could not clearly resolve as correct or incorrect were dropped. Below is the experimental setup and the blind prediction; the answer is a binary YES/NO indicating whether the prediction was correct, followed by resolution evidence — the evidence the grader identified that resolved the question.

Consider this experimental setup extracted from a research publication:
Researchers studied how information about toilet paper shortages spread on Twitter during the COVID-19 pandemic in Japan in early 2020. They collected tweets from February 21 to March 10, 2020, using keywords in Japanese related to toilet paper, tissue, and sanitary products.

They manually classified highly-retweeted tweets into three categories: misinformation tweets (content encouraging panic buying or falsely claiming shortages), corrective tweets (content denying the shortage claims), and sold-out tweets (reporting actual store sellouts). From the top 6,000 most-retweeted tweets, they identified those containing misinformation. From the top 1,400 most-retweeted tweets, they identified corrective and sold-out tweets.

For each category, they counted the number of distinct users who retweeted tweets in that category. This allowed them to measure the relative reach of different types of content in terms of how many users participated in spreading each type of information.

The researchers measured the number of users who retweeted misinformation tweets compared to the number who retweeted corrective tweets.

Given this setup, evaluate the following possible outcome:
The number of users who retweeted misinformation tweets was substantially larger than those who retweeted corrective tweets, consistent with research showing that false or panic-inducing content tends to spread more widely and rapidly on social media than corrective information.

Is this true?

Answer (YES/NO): NO